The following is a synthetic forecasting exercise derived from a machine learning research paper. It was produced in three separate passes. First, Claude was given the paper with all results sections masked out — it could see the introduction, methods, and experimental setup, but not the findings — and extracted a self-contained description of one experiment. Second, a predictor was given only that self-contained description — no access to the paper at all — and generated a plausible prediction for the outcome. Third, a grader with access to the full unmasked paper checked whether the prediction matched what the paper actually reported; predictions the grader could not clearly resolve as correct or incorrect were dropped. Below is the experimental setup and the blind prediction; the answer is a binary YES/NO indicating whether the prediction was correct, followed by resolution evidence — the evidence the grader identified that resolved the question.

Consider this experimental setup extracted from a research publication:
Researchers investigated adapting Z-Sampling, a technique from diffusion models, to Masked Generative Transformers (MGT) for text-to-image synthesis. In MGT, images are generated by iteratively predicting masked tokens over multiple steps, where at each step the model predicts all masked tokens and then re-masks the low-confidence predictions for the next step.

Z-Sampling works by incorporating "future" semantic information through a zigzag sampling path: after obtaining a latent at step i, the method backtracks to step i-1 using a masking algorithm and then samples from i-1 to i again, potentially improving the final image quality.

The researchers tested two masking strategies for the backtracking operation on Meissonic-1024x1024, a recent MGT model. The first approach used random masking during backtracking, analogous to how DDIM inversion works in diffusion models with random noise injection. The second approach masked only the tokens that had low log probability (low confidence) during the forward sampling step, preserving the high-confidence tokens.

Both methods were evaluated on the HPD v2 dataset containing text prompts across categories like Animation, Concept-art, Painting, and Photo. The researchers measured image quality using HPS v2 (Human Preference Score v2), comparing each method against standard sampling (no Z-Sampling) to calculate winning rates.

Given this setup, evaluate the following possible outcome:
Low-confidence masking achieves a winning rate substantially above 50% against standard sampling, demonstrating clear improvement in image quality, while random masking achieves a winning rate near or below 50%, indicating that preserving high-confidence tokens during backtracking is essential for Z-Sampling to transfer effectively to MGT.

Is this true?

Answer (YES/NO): YES